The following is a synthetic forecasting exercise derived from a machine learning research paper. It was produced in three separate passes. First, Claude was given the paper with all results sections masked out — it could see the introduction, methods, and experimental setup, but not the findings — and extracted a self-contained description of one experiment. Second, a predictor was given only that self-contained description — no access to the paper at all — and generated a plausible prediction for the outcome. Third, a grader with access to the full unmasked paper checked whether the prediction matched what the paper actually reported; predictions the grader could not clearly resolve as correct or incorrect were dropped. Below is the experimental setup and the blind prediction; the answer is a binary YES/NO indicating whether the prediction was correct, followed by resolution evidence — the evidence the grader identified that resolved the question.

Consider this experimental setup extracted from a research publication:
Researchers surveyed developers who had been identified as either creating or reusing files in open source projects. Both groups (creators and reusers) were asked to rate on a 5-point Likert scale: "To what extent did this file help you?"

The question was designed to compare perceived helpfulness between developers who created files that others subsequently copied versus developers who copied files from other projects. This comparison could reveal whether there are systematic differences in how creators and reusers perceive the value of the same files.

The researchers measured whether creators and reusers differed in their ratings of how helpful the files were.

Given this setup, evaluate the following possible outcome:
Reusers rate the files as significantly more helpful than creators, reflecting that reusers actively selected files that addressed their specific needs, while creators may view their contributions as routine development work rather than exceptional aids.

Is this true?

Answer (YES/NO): NO